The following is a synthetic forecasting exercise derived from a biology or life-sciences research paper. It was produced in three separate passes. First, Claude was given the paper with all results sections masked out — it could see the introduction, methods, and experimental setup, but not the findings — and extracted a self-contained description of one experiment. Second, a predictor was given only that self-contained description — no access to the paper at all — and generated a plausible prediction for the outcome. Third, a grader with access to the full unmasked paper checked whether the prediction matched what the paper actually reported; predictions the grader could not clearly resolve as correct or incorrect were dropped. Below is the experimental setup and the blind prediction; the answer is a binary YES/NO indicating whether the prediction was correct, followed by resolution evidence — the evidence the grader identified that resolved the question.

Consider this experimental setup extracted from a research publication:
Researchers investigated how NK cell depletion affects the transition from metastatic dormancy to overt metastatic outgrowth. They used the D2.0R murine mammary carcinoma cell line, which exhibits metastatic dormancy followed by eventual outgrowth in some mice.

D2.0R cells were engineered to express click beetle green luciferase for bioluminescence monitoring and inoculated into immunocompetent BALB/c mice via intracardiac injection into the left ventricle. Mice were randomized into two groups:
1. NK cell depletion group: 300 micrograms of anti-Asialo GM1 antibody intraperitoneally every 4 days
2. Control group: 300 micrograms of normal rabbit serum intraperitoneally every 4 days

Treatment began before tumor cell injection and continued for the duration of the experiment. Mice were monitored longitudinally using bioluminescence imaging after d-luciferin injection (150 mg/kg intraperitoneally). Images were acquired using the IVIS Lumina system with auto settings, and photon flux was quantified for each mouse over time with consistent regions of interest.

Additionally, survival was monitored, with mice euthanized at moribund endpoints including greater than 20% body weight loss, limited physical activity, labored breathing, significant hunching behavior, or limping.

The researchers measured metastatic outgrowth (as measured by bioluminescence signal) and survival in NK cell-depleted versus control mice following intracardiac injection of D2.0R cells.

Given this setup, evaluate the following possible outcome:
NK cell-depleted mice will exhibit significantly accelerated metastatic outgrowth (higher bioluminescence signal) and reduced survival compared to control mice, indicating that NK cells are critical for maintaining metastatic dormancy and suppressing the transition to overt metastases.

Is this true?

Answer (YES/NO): YES